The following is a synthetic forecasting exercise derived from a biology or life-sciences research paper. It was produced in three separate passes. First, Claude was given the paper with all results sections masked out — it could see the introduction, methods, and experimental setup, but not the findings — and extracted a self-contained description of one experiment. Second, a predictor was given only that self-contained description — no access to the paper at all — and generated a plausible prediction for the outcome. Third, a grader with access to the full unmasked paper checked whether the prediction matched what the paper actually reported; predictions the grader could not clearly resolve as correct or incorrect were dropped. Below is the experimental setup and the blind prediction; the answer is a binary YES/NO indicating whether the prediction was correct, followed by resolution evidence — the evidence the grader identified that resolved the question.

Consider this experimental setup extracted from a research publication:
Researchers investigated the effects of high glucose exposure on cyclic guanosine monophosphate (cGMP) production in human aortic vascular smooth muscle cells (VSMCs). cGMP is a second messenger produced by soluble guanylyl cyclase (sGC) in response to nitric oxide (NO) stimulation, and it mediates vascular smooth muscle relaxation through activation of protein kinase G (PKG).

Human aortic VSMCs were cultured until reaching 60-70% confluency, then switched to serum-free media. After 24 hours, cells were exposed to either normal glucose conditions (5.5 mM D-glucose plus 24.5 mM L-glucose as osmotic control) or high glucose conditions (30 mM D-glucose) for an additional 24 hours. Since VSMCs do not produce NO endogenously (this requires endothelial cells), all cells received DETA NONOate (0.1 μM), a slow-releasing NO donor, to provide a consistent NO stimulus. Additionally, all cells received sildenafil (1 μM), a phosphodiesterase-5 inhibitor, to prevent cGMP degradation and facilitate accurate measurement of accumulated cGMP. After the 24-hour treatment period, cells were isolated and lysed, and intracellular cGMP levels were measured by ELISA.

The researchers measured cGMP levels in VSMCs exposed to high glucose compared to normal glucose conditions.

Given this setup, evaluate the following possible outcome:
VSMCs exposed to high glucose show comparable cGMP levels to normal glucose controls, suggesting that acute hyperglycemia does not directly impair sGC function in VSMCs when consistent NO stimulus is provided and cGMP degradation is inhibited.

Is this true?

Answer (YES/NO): NO